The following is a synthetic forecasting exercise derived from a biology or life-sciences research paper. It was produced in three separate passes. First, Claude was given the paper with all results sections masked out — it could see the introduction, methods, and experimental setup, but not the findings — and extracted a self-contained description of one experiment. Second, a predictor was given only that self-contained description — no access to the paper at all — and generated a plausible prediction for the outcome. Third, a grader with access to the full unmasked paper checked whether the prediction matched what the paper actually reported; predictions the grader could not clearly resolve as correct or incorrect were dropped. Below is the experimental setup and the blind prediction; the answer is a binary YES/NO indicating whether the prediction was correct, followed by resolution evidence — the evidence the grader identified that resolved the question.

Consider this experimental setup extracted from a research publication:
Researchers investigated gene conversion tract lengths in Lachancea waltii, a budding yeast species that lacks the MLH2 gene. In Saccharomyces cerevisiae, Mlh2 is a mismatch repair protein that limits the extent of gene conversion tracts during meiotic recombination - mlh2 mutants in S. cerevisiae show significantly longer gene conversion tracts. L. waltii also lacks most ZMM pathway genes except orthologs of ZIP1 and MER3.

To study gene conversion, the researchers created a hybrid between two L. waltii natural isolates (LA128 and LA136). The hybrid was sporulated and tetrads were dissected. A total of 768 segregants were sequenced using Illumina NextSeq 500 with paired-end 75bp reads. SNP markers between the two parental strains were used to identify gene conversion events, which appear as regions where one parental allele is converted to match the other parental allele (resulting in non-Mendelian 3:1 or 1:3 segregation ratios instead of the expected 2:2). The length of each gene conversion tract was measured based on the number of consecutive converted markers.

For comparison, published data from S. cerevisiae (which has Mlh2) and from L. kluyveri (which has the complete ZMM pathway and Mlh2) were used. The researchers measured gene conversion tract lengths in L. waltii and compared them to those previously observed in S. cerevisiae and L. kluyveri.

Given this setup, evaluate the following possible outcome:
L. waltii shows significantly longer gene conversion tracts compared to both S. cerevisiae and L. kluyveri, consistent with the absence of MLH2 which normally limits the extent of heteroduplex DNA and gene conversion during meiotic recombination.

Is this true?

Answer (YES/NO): NO